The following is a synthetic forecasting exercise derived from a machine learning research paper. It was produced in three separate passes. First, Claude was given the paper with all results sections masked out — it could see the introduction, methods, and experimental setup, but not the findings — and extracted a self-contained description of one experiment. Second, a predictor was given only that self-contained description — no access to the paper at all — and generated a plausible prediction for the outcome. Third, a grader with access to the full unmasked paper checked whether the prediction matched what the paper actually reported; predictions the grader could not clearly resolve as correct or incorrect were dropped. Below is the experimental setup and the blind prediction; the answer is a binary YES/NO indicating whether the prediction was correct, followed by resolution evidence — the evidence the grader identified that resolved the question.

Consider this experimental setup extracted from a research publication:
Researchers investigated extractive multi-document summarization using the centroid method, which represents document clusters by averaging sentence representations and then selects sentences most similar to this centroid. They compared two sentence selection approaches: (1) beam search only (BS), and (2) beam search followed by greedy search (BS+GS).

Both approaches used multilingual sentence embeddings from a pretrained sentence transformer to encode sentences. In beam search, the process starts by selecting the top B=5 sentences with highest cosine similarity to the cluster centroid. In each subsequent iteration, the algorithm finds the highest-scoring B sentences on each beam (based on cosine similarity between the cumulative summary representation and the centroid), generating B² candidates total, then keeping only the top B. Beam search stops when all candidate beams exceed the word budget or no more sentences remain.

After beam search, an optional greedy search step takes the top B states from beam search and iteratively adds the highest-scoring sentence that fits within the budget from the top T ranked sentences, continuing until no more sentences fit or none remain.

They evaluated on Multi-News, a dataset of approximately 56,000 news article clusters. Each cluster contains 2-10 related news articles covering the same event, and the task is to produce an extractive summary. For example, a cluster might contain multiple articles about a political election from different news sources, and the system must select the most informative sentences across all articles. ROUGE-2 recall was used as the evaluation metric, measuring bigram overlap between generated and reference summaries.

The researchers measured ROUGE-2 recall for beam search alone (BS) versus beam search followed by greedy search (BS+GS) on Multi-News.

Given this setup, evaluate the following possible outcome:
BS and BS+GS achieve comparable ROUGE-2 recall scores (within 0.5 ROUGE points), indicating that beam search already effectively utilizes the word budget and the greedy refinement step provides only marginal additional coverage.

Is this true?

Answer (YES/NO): YES